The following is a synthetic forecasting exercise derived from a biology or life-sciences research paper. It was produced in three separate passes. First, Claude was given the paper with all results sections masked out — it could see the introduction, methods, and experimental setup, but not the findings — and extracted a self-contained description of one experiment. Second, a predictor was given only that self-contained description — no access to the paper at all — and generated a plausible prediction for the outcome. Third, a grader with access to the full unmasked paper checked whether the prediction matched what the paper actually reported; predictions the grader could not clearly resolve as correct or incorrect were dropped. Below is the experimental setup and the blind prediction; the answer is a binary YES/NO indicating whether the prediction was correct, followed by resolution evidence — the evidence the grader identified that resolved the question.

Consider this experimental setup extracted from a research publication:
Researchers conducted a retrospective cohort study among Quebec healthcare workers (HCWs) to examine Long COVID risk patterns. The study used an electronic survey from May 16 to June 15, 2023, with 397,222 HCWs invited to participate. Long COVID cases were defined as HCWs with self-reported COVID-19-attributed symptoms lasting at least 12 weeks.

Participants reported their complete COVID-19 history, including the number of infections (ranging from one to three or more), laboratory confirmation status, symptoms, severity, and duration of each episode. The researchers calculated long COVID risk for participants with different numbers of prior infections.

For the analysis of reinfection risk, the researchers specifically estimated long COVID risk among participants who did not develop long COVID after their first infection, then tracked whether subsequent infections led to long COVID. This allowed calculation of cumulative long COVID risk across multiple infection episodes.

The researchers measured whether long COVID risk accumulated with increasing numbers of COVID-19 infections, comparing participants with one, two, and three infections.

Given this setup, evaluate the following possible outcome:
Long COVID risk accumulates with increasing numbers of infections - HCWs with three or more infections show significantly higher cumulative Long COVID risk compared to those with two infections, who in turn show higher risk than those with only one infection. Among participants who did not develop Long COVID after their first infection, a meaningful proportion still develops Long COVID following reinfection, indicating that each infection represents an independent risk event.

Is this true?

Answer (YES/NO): YES